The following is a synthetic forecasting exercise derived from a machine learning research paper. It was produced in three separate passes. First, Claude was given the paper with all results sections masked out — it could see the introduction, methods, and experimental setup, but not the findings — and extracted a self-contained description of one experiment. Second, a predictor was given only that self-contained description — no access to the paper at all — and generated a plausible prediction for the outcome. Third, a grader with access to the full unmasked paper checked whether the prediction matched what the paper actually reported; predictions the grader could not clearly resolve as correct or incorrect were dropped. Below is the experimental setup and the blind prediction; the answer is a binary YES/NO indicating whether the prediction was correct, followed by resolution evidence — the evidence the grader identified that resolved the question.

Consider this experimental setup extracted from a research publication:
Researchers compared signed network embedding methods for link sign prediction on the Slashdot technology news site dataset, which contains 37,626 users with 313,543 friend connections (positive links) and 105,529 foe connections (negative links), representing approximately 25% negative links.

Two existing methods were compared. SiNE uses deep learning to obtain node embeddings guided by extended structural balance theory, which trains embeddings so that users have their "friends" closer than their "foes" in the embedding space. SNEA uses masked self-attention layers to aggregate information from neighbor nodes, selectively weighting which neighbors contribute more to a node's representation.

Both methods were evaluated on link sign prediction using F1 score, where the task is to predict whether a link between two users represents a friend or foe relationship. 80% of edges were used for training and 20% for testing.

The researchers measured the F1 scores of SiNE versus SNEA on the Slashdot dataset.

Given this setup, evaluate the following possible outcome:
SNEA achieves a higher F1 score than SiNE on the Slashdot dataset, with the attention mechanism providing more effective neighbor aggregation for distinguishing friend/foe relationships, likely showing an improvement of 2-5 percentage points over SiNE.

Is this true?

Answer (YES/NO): NO